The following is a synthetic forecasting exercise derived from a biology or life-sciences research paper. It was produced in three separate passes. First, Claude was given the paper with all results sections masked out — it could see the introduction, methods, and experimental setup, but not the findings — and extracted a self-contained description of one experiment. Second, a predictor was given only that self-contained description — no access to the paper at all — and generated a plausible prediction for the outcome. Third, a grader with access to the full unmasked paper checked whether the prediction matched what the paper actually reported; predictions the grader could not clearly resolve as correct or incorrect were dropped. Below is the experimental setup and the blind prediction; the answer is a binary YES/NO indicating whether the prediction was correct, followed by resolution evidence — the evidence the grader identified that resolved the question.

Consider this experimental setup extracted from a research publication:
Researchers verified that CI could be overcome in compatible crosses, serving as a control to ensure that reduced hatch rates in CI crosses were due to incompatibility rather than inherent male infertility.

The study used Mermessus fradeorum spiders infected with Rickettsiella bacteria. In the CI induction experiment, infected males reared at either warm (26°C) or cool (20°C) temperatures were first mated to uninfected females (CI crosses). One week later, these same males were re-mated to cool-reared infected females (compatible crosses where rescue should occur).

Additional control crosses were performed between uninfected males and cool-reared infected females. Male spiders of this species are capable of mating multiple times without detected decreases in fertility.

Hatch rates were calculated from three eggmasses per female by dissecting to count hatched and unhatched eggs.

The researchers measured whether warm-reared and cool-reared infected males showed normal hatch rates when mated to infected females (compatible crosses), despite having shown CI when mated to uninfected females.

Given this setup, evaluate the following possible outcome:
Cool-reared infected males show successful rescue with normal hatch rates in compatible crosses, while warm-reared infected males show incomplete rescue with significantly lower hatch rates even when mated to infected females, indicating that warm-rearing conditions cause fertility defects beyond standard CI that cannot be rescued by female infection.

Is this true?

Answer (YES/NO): NO